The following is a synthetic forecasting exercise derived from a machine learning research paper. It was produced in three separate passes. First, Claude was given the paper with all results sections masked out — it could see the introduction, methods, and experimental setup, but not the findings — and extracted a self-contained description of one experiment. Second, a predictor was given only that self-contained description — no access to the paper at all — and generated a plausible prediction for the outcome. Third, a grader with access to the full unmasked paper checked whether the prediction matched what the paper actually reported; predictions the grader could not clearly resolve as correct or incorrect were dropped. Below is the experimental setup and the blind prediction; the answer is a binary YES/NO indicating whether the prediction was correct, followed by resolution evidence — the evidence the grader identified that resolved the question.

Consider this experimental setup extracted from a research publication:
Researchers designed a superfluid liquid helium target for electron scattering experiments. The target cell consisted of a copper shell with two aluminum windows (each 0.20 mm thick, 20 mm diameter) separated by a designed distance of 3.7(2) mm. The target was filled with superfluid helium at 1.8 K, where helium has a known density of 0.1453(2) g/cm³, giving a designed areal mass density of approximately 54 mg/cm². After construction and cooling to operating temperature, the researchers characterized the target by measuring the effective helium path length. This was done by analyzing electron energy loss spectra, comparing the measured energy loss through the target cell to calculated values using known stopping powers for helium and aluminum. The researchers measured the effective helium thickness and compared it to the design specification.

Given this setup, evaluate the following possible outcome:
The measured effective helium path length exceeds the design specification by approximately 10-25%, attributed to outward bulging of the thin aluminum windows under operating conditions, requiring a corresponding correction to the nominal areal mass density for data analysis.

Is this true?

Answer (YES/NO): NO